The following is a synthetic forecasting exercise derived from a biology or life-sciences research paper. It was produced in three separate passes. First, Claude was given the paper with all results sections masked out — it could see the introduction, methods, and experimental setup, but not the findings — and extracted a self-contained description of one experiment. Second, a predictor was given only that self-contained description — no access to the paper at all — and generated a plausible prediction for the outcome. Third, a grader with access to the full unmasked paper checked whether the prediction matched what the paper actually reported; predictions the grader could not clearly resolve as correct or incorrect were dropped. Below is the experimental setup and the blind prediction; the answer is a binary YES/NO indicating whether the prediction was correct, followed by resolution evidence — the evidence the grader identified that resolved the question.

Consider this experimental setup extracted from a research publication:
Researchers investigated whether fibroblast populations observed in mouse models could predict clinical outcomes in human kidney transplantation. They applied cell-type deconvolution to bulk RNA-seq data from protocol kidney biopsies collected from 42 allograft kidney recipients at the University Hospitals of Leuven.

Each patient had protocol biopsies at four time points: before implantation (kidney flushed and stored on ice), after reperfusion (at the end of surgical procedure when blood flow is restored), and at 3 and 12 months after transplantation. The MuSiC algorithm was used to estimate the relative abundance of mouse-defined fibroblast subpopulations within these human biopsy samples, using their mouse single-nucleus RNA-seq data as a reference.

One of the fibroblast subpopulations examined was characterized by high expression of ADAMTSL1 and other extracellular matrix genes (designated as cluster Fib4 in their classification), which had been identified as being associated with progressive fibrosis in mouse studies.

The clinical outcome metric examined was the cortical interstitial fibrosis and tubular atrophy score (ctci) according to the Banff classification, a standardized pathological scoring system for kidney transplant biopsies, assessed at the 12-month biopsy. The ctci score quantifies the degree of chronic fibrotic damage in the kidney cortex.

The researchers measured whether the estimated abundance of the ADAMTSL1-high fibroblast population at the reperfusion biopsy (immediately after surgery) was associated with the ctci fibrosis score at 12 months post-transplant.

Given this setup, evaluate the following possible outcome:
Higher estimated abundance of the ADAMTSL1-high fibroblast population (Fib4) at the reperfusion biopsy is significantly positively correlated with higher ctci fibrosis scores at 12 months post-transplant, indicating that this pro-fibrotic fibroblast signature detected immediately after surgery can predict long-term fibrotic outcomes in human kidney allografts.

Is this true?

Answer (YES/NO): YES